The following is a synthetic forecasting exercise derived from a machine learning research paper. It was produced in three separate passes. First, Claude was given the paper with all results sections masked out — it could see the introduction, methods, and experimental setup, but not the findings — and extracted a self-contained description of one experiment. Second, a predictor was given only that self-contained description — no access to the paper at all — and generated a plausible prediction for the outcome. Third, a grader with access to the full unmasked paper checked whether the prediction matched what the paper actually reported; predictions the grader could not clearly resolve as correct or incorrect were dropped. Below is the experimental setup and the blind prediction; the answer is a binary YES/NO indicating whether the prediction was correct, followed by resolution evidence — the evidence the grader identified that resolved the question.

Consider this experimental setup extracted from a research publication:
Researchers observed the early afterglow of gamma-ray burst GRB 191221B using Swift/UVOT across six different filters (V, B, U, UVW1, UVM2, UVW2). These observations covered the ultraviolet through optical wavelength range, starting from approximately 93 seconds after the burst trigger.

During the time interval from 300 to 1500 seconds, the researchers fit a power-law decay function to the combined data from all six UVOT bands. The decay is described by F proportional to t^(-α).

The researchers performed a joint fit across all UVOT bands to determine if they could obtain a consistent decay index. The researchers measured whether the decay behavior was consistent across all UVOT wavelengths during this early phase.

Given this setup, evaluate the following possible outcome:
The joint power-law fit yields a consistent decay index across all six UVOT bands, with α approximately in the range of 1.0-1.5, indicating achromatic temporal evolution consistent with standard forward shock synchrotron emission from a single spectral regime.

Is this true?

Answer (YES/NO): NO